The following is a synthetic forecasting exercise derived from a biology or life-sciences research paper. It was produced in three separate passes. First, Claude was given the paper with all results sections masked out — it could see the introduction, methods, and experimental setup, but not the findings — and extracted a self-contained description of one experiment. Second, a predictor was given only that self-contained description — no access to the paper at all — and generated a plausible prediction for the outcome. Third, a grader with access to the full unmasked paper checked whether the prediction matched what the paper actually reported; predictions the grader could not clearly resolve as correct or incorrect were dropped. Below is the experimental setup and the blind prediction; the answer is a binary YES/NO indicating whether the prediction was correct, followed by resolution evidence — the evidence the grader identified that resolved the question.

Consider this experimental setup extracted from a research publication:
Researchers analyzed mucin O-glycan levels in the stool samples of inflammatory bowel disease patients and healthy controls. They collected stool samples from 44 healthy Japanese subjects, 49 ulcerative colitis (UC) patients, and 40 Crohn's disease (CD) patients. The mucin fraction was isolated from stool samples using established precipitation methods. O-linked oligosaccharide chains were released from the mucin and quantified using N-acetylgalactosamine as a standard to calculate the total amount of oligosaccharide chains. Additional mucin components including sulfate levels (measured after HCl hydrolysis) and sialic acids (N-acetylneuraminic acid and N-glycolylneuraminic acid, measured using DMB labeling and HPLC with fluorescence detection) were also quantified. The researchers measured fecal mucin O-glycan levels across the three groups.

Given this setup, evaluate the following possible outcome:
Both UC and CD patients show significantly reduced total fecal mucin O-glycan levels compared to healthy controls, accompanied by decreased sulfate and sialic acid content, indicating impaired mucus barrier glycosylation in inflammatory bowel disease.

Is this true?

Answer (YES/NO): NO